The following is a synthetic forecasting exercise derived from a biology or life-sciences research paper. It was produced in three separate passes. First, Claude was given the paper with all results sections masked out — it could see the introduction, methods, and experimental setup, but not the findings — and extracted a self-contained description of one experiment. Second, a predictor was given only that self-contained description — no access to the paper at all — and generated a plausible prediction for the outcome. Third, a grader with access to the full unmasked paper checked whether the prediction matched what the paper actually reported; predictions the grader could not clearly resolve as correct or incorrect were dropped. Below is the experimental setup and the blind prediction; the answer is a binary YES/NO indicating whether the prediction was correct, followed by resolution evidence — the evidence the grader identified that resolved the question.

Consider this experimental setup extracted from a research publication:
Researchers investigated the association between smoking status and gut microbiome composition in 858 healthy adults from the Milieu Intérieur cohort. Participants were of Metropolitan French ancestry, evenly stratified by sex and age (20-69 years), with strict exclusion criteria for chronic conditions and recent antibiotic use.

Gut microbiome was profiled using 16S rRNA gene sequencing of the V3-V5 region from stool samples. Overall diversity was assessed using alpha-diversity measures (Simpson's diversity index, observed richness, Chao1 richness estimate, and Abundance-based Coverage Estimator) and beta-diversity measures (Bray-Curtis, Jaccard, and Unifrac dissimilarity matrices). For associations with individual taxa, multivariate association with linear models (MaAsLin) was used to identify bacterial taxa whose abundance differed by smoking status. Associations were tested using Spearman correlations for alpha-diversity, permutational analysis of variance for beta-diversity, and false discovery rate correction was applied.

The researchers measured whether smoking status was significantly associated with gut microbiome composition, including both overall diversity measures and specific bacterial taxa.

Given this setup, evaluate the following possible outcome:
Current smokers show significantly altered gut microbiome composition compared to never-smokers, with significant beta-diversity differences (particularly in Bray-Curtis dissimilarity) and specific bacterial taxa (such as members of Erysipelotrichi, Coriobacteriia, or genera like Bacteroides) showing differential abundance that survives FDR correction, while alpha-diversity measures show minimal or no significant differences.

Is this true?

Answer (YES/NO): NO